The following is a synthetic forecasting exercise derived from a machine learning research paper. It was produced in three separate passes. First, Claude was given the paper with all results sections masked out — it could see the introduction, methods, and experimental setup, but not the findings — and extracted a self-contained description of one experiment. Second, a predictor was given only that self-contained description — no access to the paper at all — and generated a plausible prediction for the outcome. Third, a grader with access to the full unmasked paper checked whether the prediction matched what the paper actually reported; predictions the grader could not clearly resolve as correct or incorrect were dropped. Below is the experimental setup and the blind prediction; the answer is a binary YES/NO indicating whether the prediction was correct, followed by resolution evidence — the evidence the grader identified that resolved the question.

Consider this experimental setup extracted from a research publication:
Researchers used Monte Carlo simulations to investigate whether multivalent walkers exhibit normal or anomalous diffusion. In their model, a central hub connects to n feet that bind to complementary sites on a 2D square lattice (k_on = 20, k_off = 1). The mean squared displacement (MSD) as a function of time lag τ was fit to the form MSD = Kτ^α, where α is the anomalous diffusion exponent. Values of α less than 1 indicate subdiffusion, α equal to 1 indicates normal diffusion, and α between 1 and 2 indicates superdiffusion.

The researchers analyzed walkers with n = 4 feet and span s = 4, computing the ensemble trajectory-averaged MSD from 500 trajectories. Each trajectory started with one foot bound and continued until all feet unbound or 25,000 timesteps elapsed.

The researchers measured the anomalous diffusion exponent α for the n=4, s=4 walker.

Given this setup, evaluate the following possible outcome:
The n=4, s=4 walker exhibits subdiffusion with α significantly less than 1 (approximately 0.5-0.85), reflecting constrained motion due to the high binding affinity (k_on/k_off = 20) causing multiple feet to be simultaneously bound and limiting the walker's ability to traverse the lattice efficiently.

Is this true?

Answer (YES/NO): NO